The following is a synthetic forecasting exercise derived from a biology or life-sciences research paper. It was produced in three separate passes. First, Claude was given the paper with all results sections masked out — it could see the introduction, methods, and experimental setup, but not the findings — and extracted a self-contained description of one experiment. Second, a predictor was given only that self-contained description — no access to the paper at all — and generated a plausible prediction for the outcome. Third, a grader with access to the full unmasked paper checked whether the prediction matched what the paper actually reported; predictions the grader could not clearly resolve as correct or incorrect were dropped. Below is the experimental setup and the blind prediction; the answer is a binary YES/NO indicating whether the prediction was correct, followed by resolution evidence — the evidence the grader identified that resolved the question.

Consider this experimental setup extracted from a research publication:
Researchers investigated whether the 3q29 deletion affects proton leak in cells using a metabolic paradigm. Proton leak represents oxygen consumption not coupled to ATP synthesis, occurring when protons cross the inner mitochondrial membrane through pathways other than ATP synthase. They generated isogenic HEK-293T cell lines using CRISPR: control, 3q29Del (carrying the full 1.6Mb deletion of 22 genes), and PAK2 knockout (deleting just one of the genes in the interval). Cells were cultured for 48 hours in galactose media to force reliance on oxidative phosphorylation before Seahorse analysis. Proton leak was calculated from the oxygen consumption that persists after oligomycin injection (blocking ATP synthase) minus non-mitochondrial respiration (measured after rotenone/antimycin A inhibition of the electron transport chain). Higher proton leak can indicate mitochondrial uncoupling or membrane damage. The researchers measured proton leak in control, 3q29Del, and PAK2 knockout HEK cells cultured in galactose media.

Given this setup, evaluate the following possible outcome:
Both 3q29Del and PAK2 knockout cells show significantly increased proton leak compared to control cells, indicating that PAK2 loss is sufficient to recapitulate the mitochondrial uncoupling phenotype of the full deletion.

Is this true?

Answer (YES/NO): NO